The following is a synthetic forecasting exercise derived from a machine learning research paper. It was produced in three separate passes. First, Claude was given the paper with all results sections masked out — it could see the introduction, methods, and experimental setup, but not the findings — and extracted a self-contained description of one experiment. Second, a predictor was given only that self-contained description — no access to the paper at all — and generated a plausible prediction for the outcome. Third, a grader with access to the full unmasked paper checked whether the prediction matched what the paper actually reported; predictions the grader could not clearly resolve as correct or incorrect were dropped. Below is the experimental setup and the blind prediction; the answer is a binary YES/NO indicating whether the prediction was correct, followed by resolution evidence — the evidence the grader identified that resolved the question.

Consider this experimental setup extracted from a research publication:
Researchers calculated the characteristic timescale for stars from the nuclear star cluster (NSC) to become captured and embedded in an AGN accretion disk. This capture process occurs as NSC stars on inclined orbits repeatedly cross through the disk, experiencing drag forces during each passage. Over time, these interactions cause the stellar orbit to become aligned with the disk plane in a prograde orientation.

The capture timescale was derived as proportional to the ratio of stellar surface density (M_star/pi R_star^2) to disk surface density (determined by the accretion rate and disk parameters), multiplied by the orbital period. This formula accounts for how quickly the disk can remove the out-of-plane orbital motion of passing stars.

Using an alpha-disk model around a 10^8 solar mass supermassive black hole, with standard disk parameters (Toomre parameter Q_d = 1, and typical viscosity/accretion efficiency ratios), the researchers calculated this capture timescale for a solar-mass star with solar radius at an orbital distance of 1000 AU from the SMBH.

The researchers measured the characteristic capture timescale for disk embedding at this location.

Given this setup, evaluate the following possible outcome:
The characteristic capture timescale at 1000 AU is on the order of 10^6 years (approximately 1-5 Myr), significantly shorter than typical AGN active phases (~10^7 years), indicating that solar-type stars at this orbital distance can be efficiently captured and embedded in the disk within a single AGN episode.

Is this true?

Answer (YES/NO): NO